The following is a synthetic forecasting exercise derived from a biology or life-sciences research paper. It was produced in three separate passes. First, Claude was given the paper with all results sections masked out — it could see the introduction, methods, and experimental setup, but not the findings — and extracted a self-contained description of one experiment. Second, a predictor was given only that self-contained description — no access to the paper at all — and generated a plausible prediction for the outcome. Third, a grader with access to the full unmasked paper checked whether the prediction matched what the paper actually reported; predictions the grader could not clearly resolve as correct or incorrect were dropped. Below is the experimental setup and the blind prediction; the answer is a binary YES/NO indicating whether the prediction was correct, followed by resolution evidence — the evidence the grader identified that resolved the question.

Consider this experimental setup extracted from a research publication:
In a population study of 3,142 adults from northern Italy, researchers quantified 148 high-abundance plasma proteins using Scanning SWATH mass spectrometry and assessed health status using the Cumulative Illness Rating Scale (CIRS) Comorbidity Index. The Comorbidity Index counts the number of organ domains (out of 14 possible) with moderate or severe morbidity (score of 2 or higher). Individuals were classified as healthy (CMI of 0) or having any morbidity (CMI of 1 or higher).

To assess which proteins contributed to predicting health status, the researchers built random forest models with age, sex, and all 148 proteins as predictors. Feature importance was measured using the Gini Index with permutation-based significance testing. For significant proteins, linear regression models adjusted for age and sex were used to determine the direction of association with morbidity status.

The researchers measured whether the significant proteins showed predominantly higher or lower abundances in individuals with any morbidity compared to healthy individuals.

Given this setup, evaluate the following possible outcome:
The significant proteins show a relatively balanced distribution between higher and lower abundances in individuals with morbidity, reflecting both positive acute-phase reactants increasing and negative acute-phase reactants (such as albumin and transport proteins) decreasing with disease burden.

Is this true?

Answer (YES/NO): NO